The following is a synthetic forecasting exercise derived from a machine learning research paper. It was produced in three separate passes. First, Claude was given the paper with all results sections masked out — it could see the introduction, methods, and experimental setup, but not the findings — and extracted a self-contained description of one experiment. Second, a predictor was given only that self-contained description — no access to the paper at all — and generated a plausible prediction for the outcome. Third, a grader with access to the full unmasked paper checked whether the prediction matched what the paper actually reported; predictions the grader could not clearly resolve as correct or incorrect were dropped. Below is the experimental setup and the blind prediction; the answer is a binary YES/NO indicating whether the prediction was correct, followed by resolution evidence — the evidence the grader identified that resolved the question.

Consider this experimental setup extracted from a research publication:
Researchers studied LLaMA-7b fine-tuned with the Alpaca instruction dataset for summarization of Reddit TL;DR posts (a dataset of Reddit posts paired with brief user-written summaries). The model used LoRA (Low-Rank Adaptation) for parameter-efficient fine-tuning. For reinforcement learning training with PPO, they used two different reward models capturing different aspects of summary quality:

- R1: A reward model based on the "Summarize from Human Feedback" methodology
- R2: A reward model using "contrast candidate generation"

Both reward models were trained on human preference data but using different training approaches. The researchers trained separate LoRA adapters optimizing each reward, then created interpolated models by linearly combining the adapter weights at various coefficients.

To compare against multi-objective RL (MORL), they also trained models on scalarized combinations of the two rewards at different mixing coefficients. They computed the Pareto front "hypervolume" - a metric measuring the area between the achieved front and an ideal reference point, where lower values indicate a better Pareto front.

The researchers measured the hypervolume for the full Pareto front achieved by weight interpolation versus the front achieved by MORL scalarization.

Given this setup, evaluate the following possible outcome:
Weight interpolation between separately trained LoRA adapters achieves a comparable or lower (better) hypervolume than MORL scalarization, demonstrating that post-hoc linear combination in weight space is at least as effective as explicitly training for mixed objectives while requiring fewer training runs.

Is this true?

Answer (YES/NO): YES